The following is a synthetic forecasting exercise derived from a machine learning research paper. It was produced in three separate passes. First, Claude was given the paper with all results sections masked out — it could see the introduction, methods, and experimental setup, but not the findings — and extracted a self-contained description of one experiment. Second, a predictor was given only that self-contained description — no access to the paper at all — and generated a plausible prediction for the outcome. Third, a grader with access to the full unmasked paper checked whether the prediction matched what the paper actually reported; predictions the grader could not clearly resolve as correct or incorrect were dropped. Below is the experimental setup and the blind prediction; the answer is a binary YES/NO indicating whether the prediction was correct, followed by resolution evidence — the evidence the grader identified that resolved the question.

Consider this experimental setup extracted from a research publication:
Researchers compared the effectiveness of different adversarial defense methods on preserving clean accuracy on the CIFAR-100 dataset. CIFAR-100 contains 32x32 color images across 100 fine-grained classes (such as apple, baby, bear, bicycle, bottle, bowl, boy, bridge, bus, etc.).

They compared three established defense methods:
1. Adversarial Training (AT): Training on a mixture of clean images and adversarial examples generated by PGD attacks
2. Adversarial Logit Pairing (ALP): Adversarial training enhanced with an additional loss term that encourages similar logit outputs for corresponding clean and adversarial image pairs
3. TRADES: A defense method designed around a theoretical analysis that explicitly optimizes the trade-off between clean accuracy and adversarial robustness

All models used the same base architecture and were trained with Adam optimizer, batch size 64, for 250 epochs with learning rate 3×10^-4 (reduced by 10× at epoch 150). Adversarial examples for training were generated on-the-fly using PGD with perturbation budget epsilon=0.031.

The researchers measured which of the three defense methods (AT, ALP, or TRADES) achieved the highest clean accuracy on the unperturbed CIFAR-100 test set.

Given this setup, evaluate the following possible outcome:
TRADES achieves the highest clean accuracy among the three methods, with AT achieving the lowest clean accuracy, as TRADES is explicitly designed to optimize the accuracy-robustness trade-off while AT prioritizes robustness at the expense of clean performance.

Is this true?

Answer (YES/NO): YES